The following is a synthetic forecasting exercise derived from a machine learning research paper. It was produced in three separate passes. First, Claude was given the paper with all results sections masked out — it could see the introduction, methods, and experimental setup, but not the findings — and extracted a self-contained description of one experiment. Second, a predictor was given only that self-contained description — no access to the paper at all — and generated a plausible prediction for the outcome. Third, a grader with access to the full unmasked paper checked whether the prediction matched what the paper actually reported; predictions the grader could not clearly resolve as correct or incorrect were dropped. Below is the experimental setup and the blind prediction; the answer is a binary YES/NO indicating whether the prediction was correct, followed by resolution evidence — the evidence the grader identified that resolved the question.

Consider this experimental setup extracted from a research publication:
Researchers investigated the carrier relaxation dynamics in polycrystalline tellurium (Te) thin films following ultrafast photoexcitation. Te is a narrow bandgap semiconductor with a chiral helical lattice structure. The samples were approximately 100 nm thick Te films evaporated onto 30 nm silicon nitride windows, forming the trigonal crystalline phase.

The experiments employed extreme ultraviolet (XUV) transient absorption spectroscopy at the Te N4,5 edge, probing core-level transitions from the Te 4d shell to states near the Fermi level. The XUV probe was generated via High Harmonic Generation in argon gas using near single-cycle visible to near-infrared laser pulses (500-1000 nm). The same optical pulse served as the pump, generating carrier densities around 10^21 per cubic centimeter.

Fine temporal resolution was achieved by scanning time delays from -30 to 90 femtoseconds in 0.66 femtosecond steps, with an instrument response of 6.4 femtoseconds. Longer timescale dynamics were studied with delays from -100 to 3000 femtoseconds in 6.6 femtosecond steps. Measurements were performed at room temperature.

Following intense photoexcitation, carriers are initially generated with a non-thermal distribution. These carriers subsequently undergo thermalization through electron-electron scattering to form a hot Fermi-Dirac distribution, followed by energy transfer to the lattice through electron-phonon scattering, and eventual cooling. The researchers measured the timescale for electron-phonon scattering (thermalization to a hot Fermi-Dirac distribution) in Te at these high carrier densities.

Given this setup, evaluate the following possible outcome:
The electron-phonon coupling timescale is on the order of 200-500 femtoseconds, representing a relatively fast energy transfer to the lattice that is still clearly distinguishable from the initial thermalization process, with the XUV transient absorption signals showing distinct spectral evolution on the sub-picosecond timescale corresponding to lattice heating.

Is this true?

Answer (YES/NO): NO